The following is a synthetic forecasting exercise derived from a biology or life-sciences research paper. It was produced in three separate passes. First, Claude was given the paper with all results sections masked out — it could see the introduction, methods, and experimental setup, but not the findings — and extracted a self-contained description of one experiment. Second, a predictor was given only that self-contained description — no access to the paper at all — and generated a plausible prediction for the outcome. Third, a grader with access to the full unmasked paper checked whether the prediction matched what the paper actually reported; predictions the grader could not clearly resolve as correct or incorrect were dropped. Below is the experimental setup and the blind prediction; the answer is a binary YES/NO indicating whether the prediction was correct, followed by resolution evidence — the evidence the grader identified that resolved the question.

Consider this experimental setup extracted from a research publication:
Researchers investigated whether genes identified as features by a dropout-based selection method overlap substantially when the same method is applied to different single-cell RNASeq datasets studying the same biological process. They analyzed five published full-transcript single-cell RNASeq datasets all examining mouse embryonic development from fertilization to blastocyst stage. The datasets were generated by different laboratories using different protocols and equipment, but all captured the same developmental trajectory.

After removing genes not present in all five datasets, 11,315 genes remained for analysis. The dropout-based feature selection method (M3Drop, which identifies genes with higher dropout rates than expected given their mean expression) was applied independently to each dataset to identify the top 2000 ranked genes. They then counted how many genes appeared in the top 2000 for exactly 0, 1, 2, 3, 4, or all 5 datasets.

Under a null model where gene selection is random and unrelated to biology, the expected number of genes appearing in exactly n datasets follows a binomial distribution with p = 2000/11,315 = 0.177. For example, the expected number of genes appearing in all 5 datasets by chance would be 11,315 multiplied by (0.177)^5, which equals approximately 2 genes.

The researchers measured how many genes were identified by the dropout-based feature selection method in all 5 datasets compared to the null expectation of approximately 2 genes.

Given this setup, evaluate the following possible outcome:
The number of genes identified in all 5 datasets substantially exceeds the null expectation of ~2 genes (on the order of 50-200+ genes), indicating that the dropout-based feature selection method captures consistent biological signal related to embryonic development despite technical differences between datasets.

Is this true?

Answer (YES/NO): YES